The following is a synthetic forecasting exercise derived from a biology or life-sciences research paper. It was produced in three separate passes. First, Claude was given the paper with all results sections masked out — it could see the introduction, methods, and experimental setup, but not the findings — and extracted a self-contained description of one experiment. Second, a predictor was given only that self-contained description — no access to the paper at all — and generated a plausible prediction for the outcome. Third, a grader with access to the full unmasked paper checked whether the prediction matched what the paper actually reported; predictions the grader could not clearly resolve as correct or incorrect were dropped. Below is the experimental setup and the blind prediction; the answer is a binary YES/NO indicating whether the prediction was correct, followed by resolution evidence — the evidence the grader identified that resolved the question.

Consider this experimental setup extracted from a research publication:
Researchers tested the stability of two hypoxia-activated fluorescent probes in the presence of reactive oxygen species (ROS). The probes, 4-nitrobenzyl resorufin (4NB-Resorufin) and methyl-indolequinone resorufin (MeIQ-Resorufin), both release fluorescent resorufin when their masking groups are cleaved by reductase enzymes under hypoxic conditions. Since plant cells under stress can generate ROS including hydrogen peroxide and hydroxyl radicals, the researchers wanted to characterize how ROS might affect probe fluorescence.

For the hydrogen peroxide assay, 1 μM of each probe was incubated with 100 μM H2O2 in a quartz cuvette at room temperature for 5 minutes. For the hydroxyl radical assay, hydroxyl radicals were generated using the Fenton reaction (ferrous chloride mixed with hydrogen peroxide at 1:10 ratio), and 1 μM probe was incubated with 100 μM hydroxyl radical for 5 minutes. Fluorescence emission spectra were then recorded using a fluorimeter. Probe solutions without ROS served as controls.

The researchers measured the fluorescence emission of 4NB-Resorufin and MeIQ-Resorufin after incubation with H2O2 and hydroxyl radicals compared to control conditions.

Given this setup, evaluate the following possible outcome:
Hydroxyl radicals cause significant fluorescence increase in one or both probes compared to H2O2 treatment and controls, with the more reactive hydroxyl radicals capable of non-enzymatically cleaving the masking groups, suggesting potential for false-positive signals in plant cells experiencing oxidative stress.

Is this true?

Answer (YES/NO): NO